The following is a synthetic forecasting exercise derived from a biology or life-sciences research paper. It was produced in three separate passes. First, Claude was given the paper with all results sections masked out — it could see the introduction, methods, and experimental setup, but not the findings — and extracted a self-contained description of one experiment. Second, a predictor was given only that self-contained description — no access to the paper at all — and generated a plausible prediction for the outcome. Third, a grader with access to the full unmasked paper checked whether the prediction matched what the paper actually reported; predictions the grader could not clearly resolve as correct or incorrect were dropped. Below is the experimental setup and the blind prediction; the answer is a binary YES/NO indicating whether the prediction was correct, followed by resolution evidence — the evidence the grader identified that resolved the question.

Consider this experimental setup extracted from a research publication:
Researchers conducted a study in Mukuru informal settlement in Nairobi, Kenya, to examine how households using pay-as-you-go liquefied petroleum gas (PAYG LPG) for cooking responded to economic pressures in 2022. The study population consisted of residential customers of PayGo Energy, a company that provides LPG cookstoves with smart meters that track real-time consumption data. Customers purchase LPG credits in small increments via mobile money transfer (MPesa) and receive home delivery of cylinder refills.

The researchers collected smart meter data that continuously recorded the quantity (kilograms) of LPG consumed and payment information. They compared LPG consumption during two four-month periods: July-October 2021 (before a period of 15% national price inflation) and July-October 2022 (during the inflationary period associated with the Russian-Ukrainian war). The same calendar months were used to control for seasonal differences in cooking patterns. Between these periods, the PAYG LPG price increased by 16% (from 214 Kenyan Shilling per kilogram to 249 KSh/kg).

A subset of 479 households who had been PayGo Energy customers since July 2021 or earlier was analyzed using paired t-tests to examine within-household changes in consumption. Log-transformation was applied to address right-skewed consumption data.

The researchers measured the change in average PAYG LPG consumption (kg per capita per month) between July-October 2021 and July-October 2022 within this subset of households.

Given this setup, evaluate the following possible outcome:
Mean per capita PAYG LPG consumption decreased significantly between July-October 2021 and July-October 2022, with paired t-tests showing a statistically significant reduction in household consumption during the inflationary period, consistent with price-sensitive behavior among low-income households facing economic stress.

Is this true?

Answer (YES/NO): YES